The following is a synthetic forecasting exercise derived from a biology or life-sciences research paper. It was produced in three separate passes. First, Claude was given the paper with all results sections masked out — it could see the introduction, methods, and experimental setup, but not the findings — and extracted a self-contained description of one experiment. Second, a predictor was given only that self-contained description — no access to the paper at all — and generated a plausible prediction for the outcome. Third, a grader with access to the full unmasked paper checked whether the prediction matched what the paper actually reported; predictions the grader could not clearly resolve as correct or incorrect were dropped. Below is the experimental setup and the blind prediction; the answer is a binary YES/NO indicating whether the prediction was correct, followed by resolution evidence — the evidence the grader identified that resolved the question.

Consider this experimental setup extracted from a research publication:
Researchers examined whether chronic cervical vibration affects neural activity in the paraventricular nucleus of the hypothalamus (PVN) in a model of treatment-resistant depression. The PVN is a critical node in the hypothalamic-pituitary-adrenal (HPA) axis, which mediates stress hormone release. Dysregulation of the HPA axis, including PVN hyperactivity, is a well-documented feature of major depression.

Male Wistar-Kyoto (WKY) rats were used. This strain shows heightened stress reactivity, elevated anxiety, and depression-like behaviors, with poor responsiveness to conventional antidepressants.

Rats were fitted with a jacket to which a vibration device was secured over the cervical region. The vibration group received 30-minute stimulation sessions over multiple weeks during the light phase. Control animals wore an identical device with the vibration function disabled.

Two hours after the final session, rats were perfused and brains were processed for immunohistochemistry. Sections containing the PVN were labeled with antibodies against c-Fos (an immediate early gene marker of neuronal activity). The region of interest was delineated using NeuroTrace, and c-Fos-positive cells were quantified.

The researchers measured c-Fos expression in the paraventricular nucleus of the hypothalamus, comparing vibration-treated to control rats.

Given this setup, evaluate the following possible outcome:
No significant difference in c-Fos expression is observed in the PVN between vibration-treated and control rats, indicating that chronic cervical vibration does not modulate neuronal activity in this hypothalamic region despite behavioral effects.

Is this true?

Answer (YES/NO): YES